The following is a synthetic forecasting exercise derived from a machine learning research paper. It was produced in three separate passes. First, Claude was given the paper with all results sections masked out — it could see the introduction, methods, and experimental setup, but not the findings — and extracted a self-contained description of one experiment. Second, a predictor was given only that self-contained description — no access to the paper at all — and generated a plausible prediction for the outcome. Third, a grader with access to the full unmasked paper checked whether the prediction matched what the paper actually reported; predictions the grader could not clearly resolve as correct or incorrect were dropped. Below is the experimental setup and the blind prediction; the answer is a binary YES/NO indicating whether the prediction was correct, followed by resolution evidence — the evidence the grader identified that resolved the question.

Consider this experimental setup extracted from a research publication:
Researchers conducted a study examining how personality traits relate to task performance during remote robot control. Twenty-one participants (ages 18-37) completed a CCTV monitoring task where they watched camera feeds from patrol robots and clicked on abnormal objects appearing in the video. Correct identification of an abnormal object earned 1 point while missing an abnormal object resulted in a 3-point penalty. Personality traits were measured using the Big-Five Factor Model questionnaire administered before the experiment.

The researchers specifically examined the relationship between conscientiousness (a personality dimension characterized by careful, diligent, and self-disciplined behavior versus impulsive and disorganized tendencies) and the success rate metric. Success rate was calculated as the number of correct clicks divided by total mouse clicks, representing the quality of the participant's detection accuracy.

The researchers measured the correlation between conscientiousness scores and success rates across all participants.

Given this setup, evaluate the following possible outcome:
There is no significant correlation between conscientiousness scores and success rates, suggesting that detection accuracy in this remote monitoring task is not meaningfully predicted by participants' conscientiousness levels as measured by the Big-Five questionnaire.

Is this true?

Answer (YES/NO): YES